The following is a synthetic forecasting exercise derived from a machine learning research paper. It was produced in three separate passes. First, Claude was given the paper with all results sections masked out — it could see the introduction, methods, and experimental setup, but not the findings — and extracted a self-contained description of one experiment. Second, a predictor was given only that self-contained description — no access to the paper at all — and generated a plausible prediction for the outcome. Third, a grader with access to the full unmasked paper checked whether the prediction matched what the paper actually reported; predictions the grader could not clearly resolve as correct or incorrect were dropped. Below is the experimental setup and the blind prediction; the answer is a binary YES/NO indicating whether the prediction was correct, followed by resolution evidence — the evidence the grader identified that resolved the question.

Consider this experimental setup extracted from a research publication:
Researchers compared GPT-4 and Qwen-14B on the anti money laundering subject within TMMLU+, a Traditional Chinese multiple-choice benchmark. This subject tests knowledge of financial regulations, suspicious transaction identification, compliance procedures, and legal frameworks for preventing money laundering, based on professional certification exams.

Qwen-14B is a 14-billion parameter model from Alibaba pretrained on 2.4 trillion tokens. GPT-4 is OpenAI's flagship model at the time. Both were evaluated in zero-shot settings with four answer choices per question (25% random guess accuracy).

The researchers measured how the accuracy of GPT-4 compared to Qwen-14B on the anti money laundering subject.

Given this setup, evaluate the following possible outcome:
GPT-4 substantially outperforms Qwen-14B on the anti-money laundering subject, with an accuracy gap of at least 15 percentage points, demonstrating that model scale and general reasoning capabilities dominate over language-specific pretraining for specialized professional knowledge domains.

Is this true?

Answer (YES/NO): NO